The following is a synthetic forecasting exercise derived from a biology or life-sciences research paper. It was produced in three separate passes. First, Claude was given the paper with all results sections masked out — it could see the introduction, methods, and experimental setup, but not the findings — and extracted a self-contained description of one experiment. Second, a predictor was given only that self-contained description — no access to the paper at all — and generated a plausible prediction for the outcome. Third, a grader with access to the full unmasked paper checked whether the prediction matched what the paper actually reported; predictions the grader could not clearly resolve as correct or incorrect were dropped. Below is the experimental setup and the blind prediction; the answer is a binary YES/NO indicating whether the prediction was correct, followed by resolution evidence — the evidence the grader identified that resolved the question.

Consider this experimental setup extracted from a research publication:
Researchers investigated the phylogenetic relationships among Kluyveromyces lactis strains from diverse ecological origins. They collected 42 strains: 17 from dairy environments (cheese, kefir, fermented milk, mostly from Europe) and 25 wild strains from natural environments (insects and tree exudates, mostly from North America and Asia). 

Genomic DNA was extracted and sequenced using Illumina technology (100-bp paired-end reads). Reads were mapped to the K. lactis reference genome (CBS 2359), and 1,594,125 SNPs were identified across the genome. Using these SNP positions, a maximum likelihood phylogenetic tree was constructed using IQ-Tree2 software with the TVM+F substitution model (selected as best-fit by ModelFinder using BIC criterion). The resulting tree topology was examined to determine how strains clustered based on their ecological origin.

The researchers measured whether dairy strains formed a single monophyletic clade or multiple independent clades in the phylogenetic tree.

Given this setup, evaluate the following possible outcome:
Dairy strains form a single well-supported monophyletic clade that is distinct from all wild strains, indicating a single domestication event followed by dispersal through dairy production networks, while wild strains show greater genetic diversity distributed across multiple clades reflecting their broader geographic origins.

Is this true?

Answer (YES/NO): NO